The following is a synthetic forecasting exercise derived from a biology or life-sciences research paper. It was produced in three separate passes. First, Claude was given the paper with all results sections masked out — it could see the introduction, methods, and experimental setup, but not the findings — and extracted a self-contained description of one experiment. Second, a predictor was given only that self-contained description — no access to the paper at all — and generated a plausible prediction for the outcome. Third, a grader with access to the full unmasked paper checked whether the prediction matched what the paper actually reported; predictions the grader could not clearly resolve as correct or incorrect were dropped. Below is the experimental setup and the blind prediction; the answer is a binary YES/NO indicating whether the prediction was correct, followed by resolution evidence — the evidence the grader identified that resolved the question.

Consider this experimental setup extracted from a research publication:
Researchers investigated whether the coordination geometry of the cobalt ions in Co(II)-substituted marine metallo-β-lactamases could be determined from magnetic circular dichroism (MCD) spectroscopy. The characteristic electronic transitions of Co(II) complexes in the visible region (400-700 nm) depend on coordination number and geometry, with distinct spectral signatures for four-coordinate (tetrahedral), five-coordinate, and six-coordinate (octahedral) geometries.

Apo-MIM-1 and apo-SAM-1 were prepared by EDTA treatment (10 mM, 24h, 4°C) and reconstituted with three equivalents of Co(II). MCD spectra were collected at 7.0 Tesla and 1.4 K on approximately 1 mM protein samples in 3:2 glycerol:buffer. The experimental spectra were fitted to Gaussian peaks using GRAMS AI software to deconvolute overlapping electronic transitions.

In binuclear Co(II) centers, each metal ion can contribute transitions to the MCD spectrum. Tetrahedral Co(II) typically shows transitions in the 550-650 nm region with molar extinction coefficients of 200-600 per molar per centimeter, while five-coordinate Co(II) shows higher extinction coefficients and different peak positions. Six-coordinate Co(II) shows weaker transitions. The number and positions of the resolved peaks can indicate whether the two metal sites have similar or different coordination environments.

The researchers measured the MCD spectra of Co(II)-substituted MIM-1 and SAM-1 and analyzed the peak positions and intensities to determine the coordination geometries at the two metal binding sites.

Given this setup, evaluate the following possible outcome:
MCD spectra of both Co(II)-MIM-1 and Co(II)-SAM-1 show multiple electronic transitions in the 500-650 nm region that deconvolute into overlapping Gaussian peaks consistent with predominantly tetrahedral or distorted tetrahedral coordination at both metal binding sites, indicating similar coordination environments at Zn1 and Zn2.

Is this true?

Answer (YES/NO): NO